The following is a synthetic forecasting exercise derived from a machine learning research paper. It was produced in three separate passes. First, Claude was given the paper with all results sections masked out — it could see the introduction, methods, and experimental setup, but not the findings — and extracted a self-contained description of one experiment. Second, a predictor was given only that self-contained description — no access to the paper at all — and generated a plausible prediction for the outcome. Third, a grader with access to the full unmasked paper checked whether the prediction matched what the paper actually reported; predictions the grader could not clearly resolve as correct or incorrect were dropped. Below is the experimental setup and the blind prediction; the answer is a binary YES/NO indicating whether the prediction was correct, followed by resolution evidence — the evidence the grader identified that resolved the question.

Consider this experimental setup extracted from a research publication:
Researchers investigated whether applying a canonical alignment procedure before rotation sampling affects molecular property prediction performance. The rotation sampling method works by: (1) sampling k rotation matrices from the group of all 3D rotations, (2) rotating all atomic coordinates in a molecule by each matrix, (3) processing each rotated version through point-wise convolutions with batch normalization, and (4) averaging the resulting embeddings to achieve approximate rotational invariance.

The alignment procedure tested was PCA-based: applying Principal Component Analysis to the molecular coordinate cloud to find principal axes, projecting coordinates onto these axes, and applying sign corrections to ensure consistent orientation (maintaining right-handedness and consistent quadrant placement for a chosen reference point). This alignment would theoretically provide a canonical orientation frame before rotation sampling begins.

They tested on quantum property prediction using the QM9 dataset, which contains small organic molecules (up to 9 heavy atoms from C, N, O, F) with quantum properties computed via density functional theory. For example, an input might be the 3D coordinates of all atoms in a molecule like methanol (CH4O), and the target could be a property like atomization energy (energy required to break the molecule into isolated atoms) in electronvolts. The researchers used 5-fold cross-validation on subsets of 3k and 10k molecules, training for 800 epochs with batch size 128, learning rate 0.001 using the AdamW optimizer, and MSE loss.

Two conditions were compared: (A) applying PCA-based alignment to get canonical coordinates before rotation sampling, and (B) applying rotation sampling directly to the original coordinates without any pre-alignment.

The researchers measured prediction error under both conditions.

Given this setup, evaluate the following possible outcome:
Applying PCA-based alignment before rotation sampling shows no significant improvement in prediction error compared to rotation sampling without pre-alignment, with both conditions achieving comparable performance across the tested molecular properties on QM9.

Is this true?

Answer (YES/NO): NO